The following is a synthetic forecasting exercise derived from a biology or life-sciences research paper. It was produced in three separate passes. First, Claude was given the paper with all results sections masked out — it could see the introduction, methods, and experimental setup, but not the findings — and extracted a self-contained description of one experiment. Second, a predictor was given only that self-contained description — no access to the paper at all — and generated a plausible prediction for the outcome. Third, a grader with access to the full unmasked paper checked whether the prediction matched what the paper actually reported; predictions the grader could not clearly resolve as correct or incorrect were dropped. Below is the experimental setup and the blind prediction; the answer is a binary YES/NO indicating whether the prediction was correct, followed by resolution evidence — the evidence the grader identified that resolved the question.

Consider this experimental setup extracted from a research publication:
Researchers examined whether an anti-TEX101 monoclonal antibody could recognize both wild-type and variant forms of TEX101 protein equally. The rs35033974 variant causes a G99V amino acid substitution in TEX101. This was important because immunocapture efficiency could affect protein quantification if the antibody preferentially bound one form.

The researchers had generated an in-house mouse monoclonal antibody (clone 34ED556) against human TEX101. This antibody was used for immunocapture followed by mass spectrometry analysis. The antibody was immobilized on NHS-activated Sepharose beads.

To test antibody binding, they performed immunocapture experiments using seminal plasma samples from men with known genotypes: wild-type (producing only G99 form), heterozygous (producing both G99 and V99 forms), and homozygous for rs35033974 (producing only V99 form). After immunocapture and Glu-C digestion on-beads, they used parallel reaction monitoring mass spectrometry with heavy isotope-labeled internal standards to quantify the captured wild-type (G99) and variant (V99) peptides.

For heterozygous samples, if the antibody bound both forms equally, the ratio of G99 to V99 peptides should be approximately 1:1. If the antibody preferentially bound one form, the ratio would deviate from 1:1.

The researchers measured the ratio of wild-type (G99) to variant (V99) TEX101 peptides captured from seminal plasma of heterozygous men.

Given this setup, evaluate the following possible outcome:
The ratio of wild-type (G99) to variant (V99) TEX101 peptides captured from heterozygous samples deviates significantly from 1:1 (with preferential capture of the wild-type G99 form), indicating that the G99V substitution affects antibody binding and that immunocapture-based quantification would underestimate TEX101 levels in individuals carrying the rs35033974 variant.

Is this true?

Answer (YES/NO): NO